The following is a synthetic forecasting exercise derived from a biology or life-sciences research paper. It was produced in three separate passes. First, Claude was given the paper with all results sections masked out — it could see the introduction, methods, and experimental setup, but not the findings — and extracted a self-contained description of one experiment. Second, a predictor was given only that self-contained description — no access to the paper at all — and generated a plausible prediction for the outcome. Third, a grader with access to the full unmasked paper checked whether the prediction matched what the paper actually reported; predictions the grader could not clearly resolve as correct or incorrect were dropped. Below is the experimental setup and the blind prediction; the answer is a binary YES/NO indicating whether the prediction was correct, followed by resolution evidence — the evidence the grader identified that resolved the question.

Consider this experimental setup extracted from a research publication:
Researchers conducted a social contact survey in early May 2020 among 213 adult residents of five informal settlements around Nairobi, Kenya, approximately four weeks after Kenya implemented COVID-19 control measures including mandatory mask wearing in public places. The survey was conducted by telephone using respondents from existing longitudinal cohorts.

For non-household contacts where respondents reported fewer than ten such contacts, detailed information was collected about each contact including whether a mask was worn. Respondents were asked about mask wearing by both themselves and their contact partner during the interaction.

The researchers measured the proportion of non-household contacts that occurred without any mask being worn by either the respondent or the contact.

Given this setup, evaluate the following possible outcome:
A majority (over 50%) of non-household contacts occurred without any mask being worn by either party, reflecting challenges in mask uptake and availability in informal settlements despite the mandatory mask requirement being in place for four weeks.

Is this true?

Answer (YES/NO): NO